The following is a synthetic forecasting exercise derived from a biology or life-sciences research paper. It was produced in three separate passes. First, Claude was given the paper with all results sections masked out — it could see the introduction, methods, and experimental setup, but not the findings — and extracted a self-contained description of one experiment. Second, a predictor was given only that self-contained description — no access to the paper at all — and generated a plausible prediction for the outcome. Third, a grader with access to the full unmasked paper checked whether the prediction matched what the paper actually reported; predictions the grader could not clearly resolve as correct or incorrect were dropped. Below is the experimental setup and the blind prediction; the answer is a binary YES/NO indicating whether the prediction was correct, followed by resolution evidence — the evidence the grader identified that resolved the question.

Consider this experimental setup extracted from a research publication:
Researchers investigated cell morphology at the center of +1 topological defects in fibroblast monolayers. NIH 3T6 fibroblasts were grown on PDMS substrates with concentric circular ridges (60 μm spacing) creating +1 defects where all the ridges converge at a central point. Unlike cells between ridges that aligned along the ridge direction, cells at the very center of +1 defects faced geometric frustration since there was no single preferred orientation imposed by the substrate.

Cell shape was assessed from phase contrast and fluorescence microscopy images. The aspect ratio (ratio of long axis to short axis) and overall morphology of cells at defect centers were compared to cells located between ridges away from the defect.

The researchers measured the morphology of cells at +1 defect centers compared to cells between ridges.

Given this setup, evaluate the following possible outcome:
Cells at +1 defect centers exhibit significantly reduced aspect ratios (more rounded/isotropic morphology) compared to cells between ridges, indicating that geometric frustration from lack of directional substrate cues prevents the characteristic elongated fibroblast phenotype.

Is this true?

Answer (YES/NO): NO